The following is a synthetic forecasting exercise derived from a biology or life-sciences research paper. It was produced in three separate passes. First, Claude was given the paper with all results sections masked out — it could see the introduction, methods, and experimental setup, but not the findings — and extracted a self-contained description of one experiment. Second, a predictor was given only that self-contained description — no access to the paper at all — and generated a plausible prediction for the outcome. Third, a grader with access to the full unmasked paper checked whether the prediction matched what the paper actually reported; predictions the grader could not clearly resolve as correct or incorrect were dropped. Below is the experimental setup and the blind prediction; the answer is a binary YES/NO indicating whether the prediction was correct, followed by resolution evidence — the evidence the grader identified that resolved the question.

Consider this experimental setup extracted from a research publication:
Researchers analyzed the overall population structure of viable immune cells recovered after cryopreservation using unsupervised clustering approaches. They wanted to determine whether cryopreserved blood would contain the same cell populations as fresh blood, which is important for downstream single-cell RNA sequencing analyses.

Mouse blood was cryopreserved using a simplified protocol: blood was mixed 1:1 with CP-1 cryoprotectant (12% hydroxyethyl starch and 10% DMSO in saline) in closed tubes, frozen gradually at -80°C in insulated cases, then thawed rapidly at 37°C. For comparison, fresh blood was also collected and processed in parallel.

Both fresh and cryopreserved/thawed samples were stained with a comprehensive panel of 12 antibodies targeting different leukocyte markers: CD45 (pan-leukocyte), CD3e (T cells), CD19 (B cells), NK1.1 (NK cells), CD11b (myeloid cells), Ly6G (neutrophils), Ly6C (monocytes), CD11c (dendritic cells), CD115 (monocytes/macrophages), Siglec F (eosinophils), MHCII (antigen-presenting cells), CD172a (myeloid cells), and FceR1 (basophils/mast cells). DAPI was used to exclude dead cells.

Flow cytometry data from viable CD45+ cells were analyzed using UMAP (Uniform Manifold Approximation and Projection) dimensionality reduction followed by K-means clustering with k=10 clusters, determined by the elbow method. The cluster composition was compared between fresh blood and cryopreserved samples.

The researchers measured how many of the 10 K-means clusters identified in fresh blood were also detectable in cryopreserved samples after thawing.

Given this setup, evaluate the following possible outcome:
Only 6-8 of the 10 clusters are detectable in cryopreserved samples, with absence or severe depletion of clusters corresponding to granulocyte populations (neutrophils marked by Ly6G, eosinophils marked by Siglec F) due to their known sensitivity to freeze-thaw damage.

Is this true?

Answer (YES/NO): NO